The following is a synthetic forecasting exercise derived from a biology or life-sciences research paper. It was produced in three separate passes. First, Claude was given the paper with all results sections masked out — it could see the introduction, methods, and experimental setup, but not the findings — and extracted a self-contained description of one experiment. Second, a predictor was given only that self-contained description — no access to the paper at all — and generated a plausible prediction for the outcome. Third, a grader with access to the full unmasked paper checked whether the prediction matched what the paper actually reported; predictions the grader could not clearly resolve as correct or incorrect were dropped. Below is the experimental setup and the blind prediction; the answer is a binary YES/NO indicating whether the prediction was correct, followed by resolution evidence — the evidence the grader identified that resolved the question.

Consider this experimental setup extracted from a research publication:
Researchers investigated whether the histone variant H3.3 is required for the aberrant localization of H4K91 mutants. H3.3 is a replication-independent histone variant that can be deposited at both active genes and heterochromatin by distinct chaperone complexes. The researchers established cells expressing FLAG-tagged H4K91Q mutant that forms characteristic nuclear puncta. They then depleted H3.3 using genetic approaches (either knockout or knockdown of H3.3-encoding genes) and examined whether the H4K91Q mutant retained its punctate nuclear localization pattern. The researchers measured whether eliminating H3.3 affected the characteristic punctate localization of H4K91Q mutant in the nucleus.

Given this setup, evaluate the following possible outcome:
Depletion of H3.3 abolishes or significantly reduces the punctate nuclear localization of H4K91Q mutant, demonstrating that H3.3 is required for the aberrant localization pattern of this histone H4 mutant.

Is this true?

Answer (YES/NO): YES